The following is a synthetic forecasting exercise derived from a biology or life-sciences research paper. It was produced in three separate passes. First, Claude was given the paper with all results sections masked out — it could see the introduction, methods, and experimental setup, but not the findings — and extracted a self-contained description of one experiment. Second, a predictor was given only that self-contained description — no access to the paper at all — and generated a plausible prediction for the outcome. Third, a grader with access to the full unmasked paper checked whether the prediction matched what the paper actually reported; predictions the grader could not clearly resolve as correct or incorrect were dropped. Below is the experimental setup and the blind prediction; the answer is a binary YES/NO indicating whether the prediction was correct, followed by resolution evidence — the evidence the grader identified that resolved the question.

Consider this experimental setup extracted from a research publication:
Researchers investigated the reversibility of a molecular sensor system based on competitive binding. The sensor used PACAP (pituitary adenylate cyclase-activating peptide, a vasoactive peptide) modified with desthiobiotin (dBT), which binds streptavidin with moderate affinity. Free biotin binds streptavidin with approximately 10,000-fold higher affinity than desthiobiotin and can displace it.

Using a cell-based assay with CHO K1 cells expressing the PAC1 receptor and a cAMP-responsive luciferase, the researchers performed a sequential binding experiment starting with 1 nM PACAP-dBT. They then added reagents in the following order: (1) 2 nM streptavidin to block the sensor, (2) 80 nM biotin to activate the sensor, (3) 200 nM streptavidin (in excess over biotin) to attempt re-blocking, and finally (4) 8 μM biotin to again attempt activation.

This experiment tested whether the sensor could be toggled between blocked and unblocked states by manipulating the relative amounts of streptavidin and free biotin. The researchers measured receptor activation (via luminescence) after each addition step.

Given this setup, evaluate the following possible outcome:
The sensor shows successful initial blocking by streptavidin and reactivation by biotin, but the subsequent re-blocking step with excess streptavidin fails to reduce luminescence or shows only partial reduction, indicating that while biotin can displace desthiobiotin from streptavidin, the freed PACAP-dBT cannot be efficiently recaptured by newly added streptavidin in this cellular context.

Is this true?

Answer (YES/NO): NO